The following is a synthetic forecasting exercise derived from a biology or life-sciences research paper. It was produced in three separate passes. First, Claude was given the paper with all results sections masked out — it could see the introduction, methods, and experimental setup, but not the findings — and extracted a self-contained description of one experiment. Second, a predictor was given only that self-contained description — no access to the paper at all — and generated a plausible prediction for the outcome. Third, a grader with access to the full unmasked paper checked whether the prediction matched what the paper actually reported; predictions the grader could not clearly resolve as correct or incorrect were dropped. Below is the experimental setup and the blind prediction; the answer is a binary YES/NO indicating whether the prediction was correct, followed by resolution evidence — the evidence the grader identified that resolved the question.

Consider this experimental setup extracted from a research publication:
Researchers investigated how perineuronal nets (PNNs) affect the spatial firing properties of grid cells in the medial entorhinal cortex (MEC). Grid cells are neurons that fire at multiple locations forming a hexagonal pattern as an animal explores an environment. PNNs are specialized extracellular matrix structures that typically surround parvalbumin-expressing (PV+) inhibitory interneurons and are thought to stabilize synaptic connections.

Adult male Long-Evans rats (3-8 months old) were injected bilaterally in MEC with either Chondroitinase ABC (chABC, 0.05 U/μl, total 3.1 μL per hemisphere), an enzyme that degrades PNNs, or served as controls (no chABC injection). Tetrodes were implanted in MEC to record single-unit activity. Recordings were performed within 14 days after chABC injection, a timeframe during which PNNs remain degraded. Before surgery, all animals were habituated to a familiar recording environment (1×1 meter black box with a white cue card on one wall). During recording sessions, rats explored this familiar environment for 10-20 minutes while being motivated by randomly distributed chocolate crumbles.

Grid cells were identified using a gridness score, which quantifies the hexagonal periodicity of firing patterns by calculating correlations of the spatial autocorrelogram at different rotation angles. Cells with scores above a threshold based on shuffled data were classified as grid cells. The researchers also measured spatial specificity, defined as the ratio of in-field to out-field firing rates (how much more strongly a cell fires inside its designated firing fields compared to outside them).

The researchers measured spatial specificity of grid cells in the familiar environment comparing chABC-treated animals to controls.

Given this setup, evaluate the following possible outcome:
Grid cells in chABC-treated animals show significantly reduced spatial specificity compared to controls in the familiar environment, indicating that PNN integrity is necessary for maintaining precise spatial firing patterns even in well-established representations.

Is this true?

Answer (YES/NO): YES